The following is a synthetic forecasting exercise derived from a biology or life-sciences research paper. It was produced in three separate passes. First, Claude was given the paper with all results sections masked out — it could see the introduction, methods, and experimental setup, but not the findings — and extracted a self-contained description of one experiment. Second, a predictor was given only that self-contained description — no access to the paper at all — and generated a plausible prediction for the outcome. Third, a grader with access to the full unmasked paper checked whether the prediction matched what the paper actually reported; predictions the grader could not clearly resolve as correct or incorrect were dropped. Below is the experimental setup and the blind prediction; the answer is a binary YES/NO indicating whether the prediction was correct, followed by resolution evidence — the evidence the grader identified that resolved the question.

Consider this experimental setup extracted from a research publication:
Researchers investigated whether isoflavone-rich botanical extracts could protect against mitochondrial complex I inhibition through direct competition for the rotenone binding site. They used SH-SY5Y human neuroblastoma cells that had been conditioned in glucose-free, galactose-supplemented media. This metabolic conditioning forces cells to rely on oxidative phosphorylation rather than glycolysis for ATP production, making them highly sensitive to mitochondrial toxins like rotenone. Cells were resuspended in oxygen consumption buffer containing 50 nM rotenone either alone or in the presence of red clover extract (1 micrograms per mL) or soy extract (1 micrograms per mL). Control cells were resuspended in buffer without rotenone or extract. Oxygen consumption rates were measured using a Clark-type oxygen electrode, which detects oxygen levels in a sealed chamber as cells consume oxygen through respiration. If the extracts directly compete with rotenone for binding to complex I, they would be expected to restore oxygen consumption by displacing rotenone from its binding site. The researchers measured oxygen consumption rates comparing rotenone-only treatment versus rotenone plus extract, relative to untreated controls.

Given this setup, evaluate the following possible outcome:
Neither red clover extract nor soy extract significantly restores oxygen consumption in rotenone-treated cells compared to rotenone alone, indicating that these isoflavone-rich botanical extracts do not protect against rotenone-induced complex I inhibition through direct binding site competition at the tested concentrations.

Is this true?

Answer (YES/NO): NO